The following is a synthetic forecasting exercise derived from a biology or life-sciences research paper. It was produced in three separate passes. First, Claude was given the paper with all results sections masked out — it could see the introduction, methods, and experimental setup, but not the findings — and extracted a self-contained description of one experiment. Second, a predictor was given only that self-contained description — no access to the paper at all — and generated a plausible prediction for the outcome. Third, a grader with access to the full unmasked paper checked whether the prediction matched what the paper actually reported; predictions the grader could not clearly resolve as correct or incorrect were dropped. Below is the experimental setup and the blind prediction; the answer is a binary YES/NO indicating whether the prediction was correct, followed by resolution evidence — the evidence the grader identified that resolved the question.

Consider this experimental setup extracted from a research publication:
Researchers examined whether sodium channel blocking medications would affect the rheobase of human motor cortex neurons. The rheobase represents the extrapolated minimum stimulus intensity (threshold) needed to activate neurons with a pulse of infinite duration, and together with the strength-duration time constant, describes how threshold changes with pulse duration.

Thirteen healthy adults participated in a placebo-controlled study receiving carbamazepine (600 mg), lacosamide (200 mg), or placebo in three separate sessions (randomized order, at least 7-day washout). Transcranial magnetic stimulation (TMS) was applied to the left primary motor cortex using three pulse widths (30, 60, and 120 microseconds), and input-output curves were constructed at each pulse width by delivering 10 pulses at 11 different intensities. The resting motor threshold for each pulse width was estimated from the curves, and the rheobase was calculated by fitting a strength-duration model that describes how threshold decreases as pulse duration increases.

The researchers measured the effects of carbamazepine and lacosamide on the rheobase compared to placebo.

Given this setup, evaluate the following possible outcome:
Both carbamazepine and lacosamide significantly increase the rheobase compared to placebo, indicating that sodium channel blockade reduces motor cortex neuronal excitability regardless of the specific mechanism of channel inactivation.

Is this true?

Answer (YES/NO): NO